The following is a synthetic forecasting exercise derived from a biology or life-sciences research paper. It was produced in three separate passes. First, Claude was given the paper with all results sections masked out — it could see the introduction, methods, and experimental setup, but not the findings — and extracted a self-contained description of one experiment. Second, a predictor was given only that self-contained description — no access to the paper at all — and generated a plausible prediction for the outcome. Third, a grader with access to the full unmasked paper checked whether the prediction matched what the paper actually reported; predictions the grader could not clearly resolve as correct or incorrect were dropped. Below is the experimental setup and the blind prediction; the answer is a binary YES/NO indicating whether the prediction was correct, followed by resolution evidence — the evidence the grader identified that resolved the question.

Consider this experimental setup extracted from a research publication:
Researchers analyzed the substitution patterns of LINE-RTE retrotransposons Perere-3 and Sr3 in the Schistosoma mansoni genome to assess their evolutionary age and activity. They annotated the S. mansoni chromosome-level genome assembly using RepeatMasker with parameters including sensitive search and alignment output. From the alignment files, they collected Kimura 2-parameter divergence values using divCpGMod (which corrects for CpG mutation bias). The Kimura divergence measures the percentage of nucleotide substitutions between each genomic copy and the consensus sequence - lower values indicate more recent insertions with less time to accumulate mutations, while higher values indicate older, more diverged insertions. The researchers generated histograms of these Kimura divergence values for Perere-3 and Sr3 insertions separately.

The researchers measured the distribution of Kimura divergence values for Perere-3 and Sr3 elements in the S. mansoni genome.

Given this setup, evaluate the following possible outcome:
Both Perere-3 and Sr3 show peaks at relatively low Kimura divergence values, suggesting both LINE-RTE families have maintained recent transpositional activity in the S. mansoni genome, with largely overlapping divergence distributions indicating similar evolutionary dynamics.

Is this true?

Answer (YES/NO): NO